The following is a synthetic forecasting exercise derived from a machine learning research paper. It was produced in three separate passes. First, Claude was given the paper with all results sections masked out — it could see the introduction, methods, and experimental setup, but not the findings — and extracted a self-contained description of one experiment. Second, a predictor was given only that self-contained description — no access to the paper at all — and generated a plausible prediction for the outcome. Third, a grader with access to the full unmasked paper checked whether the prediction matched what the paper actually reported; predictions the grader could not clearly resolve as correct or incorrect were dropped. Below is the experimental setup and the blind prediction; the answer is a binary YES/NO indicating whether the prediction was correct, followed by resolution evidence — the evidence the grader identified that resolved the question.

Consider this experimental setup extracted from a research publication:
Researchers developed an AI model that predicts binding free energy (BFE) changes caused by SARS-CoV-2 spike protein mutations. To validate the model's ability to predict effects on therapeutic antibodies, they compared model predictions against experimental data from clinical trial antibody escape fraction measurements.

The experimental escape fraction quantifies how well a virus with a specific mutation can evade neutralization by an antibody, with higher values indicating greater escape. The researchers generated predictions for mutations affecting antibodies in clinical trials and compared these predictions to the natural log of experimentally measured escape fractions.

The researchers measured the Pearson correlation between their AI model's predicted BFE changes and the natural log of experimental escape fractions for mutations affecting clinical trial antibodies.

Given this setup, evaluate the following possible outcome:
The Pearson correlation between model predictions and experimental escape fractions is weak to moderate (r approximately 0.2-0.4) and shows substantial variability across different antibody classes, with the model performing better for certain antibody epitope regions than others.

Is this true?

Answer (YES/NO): NO